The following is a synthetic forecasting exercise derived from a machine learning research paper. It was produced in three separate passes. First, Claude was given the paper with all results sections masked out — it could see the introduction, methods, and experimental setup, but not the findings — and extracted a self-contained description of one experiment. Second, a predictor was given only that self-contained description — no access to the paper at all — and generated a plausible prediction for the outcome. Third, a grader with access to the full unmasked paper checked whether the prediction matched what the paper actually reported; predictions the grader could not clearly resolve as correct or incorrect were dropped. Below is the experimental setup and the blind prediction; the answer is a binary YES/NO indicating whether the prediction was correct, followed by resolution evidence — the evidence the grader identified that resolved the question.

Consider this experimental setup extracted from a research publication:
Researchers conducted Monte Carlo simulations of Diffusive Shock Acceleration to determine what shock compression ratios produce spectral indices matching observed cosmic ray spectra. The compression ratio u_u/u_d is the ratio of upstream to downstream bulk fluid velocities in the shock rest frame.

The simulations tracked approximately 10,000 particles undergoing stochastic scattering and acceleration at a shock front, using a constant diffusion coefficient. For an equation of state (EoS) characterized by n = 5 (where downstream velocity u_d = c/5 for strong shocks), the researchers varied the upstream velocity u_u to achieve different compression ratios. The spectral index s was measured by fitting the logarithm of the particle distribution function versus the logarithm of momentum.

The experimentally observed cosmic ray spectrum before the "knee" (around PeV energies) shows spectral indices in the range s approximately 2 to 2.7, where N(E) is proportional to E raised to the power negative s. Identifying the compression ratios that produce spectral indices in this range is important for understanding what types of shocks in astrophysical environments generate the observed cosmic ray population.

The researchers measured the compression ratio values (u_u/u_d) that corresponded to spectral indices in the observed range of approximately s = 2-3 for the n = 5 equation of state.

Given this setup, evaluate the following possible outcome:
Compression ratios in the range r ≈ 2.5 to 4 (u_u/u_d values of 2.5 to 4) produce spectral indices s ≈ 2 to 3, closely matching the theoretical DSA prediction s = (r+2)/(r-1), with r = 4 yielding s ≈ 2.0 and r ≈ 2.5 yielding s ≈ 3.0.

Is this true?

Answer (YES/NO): NO